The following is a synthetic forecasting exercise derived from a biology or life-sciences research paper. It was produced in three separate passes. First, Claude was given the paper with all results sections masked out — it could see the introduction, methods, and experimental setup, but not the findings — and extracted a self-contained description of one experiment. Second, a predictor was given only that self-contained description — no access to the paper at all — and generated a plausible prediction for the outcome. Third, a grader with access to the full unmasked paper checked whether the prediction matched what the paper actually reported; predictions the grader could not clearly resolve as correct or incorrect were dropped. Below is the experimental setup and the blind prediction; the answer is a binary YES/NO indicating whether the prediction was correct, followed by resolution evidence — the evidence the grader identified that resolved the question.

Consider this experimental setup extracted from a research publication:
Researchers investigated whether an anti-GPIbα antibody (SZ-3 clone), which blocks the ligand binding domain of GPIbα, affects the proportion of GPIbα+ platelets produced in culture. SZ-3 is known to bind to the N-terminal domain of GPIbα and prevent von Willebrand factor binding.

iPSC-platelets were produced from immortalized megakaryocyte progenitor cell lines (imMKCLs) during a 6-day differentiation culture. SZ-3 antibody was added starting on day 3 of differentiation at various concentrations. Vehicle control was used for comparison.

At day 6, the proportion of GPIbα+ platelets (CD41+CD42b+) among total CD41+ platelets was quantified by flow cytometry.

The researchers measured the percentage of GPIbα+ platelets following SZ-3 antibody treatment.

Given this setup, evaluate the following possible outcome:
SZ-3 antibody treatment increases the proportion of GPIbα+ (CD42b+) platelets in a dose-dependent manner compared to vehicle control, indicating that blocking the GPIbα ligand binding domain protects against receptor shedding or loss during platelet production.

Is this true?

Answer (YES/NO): NO